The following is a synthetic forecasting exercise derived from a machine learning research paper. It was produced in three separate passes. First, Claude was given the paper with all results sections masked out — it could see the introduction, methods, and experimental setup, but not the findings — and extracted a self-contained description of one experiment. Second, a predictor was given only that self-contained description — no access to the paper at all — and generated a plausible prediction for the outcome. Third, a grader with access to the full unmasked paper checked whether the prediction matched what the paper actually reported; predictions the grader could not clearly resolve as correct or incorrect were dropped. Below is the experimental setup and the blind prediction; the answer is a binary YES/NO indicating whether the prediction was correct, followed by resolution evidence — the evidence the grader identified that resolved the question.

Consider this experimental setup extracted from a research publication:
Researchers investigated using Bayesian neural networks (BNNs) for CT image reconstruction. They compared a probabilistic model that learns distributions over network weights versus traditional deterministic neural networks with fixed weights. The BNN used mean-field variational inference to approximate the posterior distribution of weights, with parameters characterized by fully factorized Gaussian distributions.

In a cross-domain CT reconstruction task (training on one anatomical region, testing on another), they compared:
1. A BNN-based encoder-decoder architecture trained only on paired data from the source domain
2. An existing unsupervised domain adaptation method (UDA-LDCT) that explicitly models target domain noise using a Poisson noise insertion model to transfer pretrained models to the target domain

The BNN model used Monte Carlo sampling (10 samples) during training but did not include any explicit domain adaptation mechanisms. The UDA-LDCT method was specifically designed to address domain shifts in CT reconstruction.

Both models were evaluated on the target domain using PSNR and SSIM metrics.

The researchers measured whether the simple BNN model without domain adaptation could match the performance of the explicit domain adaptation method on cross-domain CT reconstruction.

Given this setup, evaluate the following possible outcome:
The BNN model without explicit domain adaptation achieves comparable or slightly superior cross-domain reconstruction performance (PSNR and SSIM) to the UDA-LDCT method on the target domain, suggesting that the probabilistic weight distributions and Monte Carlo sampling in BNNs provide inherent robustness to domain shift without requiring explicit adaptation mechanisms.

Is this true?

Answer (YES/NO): NO